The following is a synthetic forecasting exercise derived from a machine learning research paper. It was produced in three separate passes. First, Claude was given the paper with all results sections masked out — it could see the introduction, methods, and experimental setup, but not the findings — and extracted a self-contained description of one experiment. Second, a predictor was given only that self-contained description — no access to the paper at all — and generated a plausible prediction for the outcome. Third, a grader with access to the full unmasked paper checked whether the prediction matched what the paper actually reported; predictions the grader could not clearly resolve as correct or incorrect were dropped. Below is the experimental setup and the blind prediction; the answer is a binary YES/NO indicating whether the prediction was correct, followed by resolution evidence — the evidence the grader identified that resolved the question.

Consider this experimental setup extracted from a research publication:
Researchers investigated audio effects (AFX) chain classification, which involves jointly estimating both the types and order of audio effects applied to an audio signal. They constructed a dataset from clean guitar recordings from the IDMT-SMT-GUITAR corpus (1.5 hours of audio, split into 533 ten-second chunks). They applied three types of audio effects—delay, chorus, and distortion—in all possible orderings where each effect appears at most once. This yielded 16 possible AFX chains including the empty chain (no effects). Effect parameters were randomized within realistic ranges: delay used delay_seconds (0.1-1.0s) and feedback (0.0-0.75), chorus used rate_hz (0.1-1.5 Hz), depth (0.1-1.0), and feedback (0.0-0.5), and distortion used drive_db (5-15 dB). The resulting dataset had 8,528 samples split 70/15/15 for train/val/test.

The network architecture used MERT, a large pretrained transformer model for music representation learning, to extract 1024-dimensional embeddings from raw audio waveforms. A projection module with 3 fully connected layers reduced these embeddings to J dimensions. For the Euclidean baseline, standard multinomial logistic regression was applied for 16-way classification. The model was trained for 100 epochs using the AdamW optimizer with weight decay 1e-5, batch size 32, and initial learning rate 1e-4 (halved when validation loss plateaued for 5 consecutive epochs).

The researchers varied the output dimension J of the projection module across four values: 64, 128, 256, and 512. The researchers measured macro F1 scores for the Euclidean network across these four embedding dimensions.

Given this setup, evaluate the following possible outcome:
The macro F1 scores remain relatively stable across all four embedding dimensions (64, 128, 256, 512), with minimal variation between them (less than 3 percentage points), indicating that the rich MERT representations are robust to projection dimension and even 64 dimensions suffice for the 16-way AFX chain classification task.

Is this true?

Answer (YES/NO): YES